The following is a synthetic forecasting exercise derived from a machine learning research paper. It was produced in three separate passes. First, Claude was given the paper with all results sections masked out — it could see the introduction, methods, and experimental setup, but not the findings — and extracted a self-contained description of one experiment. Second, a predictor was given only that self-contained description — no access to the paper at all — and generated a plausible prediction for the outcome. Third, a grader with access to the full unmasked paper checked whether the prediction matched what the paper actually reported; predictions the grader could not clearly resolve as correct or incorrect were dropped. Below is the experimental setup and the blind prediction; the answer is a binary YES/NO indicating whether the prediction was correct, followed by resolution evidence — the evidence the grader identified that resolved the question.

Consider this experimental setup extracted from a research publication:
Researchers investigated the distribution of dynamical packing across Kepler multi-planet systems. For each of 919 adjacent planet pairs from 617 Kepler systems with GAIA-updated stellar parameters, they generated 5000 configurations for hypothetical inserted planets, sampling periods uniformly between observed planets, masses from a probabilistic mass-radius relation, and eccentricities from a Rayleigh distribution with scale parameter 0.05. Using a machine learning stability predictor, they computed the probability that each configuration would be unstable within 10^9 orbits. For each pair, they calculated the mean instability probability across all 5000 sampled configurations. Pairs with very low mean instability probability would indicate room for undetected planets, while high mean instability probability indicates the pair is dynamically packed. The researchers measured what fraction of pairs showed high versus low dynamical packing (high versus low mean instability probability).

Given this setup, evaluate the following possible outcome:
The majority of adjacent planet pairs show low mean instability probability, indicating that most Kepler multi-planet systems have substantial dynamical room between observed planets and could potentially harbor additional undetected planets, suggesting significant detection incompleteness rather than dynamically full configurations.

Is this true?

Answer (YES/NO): NO